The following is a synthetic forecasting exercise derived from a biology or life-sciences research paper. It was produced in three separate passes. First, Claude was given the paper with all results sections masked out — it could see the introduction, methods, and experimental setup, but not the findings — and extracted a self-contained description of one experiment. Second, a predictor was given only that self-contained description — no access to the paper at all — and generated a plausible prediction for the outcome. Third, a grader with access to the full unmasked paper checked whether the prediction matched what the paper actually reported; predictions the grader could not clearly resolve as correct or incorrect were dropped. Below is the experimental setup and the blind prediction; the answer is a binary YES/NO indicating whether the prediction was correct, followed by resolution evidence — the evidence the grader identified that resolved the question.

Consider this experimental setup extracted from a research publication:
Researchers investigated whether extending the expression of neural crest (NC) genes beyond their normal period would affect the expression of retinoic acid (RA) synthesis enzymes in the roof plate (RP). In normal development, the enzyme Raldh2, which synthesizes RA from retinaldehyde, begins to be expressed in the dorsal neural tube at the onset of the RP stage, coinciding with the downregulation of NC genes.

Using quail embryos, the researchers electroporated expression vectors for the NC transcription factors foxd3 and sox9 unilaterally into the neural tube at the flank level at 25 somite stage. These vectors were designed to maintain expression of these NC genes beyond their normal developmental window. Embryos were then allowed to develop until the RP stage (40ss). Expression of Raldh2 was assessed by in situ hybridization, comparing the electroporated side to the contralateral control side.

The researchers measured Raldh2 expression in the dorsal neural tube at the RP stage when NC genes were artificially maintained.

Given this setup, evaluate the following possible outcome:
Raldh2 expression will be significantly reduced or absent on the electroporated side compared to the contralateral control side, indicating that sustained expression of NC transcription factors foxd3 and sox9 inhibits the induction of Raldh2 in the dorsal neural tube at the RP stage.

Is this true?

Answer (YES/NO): YES